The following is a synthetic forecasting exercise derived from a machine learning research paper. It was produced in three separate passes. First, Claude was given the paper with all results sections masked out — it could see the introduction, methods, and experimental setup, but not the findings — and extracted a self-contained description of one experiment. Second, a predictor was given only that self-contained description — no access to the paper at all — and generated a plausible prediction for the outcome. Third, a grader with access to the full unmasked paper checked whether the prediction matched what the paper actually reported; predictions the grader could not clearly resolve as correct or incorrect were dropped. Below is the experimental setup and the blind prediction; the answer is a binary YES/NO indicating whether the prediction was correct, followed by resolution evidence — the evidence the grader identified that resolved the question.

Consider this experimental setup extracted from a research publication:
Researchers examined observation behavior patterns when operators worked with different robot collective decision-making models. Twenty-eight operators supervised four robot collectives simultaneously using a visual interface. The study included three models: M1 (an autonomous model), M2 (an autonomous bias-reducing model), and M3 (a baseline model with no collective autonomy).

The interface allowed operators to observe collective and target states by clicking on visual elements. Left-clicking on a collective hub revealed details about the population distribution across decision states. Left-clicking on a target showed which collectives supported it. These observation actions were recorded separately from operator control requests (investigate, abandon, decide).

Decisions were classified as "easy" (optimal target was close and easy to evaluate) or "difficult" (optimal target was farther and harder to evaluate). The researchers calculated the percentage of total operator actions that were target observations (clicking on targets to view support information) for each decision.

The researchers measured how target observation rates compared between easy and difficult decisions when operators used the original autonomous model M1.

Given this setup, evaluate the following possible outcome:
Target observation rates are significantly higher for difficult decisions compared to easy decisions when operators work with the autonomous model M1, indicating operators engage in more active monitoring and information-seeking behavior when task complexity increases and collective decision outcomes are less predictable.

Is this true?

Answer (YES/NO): YES